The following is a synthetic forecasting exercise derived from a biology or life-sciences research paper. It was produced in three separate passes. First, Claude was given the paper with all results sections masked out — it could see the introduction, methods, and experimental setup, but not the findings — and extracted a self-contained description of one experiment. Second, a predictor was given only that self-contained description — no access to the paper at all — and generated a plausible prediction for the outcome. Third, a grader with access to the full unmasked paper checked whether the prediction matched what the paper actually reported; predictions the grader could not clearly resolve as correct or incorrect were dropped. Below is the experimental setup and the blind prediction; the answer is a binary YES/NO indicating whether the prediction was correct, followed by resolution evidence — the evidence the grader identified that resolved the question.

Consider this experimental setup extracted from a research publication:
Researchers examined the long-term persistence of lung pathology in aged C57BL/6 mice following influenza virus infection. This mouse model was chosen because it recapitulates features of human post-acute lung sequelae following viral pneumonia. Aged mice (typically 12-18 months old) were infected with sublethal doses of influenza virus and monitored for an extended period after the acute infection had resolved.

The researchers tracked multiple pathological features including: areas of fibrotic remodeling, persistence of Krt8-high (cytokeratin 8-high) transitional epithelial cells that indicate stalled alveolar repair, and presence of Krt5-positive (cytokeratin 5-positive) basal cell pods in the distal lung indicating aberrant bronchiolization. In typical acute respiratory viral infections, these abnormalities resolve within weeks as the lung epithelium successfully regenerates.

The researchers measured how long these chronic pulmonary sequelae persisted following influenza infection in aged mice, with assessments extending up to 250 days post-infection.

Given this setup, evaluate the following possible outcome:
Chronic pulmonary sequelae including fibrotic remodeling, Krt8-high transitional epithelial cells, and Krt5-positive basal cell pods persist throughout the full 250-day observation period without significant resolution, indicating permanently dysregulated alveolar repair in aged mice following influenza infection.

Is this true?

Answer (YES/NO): NO